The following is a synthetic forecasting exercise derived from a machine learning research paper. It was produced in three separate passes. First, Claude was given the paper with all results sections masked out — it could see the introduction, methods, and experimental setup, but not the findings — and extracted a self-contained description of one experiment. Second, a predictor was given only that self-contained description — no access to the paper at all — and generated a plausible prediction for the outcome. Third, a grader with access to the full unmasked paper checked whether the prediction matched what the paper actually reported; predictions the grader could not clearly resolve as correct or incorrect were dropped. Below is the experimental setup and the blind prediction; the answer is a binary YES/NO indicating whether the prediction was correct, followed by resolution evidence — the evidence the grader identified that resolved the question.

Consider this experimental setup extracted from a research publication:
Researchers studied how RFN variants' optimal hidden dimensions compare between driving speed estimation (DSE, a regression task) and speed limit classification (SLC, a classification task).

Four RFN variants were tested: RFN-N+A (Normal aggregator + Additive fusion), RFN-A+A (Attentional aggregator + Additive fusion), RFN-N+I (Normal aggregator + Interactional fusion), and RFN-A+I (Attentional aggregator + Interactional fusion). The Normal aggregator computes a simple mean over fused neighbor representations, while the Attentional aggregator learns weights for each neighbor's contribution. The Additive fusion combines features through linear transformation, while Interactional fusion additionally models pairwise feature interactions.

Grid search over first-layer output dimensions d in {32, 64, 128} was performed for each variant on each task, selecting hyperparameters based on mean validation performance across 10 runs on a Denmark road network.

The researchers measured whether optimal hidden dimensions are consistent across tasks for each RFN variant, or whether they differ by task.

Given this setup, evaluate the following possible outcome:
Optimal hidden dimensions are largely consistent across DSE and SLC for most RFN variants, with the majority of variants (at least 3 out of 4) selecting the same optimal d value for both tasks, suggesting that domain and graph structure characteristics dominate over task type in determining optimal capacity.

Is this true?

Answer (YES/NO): NO